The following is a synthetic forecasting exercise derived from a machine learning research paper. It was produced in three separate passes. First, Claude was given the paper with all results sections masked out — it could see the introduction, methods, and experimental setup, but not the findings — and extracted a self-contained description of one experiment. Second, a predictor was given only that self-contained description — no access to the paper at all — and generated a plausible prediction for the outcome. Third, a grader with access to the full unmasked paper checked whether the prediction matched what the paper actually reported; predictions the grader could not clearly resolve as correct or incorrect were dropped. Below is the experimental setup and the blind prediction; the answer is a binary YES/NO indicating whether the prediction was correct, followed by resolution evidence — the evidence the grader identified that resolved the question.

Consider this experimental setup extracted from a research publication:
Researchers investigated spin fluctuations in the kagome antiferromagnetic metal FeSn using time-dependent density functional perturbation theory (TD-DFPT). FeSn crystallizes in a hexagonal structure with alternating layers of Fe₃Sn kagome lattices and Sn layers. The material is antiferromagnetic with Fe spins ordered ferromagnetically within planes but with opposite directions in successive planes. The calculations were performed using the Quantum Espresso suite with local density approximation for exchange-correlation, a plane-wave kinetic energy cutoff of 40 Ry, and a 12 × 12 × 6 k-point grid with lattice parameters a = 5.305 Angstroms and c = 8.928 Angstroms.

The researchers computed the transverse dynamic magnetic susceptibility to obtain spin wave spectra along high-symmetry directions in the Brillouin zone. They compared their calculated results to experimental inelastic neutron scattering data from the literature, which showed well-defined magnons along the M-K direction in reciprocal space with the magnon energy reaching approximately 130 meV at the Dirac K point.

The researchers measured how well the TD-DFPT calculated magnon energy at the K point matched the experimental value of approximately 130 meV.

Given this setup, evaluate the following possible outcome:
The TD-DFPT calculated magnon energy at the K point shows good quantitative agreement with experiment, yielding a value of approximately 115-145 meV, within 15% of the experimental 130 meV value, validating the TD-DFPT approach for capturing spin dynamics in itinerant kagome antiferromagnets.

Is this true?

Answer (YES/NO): NO